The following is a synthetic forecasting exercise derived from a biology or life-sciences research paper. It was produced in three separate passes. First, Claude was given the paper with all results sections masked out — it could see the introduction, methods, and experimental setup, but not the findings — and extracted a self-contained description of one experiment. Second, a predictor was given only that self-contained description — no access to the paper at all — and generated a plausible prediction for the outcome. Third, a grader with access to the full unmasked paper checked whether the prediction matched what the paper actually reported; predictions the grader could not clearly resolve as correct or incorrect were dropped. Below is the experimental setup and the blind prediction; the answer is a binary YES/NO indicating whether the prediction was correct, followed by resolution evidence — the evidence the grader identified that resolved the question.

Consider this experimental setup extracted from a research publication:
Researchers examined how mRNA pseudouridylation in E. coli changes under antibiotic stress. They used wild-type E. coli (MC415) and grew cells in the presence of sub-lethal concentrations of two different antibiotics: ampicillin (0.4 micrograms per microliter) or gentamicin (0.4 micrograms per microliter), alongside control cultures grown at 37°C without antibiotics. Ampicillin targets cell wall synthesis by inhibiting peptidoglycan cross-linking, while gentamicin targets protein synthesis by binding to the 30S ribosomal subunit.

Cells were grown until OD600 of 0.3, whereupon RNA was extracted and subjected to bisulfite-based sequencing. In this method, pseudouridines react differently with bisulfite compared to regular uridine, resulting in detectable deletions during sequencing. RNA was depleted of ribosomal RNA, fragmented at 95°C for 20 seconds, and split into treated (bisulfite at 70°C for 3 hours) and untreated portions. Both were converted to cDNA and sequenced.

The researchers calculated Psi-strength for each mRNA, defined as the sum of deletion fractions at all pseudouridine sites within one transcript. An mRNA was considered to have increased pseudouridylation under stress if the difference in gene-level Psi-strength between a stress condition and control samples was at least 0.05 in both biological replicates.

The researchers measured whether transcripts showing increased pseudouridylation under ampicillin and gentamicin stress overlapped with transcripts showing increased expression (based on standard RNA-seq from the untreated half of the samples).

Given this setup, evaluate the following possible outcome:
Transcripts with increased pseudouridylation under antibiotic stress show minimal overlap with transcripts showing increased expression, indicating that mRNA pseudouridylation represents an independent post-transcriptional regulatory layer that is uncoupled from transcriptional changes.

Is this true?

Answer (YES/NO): NO